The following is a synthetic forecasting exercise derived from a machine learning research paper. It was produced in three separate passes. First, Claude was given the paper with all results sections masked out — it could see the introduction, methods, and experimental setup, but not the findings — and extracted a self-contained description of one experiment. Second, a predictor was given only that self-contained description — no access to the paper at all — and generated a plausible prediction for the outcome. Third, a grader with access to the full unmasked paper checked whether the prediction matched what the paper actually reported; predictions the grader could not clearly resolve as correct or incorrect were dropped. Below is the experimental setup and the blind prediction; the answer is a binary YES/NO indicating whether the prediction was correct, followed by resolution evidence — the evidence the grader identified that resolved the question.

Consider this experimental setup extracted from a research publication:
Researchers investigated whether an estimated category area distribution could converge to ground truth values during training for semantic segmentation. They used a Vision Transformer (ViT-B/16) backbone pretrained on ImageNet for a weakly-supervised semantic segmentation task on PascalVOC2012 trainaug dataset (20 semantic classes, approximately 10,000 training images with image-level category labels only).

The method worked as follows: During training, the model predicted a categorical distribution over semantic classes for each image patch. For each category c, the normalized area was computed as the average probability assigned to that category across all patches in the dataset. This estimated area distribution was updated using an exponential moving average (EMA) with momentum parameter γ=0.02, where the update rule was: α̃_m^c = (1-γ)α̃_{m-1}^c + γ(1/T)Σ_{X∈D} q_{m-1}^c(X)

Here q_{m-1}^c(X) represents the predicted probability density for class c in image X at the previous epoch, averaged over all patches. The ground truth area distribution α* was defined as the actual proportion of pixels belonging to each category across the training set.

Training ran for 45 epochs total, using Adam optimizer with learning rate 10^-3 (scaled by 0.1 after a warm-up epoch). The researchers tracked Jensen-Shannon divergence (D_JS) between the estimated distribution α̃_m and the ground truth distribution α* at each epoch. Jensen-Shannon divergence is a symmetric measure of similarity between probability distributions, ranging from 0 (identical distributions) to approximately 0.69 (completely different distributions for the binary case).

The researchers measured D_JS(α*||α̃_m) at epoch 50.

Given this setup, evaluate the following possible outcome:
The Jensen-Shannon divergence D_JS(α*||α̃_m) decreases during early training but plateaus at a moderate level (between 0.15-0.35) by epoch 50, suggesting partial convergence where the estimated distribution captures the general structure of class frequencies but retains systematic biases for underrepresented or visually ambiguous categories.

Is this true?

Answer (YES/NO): NO